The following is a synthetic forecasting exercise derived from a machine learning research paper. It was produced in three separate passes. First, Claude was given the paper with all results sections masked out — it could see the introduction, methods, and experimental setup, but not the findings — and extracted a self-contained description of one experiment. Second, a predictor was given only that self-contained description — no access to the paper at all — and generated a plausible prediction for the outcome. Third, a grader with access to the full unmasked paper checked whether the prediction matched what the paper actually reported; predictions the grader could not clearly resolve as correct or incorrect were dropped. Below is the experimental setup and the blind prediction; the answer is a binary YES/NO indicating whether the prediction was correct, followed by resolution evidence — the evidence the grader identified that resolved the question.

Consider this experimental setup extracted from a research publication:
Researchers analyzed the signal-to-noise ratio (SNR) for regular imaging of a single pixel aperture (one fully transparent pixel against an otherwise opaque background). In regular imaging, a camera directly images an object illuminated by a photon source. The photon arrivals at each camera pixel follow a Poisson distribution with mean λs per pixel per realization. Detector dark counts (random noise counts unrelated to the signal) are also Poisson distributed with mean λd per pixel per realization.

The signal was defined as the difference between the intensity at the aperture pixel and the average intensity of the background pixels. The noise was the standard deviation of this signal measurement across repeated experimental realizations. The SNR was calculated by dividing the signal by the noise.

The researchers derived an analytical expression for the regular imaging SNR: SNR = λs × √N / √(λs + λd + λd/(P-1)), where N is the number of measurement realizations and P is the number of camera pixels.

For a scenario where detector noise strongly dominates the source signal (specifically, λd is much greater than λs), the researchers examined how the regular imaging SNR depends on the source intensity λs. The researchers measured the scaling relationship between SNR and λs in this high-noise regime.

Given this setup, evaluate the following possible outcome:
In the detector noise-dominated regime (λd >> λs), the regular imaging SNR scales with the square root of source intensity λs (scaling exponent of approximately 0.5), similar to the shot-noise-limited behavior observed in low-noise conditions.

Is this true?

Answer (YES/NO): NO